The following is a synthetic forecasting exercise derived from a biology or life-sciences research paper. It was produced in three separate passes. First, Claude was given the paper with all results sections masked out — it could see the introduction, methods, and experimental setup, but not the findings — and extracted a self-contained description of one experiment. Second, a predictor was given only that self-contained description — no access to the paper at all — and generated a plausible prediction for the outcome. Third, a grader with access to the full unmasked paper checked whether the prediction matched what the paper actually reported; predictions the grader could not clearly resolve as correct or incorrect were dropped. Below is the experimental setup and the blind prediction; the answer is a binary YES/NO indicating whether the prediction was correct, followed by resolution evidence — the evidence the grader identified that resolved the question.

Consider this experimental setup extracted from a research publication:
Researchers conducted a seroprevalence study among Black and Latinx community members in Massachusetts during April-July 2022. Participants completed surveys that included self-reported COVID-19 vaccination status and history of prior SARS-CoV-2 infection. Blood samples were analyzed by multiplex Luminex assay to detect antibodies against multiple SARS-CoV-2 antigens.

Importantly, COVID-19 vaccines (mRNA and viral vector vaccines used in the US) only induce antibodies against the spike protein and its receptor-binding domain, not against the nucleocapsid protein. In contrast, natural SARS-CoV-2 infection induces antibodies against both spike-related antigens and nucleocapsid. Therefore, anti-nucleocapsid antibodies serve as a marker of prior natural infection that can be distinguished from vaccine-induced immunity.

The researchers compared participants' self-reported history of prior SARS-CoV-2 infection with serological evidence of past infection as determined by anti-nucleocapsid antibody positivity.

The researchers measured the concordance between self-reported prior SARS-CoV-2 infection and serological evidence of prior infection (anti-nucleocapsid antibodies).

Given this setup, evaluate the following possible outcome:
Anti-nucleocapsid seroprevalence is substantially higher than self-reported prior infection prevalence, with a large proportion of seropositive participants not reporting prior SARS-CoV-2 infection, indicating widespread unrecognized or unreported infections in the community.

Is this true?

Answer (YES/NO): NO